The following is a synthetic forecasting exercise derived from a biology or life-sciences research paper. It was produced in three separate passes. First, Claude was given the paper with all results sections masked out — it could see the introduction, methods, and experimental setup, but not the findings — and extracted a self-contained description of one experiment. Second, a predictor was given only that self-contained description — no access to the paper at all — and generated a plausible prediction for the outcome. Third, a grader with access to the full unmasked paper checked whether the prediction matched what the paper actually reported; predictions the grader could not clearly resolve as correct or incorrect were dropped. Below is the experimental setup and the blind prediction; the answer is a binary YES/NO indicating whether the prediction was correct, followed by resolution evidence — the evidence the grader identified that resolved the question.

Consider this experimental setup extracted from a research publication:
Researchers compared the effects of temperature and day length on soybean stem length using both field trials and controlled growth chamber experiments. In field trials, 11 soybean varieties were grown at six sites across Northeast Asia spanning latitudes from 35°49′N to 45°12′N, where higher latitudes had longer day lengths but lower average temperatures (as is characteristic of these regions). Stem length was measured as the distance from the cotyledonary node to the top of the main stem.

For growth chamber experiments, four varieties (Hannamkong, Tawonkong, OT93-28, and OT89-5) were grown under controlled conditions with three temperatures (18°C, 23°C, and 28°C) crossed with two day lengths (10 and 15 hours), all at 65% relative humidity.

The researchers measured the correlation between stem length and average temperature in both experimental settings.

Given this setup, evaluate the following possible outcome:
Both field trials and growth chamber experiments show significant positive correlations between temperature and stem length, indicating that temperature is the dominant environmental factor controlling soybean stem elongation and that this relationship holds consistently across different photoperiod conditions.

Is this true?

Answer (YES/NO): NO